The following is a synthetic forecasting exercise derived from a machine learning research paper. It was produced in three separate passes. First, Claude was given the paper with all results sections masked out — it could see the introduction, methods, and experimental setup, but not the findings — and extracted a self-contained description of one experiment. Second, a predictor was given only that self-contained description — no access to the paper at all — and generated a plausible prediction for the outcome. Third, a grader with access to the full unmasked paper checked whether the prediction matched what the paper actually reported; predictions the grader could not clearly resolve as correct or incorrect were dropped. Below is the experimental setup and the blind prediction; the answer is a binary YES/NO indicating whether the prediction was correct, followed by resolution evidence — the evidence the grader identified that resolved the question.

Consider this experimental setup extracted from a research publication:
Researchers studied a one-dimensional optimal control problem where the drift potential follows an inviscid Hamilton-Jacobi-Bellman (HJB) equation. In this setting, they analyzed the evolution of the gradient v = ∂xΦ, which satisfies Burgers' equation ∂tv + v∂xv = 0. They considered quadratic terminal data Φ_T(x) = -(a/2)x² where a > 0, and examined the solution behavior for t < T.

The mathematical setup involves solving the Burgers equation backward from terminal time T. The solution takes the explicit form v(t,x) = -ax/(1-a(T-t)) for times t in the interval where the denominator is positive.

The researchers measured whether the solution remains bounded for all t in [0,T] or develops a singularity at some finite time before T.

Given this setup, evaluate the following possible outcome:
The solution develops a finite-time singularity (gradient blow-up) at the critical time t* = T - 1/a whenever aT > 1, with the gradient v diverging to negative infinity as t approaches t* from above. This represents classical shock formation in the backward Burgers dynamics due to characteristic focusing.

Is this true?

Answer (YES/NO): NO